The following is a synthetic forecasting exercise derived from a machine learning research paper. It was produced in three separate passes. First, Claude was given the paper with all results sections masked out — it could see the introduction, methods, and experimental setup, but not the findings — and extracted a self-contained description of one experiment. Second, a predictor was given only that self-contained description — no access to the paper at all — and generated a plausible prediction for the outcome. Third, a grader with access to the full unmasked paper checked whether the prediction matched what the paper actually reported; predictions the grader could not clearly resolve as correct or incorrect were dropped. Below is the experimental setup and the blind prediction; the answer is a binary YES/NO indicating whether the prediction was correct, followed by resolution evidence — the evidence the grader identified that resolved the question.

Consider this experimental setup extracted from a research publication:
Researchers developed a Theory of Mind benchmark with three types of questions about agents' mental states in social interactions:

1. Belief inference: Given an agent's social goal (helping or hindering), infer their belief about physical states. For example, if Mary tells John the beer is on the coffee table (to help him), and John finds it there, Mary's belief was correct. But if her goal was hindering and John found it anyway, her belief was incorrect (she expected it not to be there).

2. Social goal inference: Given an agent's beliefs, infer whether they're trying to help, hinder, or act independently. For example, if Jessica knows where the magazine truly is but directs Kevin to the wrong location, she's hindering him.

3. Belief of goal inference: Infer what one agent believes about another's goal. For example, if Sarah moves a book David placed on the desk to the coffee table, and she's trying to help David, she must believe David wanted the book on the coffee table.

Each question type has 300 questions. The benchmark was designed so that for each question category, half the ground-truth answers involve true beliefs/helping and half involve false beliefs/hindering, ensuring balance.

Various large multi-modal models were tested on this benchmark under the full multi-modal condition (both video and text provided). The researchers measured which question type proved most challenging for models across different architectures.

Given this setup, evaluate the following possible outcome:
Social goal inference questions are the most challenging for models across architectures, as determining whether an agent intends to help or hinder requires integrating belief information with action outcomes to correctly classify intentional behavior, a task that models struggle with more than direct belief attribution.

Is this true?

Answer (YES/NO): NO